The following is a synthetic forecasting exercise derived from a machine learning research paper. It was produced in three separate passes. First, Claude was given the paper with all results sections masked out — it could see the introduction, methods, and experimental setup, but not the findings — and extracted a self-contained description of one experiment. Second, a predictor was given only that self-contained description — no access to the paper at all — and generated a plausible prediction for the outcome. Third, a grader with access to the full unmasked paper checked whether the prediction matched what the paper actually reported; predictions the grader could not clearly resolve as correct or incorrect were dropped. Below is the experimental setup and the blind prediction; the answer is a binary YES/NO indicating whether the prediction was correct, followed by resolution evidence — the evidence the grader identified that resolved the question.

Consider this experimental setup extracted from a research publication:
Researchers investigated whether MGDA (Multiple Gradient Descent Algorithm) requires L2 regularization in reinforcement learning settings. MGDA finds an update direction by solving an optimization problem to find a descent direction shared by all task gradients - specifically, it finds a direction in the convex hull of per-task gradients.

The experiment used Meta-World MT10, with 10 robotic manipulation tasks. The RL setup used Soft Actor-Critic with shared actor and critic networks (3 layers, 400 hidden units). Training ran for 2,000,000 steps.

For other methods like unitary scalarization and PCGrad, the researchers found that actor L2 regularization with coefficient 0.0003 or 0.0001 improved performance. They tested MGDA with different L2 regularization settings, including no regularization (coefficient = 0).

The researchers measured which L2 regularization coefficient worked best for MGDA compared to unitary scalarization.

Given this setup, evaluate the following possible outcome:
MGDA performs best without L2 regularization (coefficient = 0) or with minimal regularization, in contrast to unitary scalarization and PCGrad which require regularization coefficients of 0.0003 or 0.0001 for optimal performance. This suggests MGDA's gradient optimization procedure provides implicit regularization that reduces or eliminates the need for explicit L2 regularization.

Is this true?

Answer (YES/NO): YES